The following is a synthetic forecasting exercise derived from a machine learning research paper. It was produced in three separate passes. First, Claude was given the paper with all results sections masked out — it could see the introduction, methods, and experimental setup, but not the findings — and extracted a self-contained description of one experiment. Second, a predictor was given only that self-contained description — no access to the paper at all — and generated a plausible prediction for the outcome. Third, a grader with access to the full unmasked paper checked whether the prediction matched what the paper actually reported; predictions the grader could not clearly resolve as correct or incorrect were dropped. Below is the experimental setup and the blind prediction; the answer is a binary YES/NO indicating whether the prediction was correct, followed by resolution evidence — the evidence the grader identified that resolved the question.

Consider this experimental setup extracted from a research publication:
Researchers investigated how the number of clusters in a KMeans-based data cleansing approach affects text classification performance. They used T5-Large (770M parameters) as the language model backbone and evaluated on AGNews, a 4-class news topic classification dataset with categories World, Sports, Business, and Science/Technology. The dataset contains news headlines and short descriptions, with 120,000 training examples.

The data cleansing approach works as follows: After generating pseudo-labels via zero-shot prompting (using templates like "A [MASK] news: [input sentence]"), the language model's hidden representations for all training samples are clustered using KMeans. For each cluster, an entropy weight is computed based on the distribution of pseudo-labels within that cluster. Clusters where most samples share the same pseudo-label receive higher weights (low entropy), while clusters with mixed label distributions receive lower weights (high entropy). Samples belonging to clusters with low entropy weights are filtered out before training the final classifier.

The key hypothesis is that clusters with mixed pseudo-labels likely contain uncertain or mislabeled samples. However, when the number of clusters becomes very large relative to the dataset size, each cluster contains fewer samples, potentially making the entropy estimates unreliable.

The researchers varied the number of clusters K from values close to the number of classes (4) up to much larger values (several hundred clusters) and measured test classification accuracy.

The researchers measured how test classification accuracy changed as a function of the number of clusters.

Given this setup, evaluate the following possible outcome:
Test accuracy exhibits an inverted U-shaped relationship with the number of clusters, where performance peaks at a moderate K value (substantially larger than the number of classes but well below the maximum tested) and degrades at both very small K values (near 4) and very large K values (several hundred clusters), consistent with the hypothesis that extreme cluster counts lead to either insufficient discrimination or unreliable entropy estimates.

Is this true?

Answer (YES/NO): YES